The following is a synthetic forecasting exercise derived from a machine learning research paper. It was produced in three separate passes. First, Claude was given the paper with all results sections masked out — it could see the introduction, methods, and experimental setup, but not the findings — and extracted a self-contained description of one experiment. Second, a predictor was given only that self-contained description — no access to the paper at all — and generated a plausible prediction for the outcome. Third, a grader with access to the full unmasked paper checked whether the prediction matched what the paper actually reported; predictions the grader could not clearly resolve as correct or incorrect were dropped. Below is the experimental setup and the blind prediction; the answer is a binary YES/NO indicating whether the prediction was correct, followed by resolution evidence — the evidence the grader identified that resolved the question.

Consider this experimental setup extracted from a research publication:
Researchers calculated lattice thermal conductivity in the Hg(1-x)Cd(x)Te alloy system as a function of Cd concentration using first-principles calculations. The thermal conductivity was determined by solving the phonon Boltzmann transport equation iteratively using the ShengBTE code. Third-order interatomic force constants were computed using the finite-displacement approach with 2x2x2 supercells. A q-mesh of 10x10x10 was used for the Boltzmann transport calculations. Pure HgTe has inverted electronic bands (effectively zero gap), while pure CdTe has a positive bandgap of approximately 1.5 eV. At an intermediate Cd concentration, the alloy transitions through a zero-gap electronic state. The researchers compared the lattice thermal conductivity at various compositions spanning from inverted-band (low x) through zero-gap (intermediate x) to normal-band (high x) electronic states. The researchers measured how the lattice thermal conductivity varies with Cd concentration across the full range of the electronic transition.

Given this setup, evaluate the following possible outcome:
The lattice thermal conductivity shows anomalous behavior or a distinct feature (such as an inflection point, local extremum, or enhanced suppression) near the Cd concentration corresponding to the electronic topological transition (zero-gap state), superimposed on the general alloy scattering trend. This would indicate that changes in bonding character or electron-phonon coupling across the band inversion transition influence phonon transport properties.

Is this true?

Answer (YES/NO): NO